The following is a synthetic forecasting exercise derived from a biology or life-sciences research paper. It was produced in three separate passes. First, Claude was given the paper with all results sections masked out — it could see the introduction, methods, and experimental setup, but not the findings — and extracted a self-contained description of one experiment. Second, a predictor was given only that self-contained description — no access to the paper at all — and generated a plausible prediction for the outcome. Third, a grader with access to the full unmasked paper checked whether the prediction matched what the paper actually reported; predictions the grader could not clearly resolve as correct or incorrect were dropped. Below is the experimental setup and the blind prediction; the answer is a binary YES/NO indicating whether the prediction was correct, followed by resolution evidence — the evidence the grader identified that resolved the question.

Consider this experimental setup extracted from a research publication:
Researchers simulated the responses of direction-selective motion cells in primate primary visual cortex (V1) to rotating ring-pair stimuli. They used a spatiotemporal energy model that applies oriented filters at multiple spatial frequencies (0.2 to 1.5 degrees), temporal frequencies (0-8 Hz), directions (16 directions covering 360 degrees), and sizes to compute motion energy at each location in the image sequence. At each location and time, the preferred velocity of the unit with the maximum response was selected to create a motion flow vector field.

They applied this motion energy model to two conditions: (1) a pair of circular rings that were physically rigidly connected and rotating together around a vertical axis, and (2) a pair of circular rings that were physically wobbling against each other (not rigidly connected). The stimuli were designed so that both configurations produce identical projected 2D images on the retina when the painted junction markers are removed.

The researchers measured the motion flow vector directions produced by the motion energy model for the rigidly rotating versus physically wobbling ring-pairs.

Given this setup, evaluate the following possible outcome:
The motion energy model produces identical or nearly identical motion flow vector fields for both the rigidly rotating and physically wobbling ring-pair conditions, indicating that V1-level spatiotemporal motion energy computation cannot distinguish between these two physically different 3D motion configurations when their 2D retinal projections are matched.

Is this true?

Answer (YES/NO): YES